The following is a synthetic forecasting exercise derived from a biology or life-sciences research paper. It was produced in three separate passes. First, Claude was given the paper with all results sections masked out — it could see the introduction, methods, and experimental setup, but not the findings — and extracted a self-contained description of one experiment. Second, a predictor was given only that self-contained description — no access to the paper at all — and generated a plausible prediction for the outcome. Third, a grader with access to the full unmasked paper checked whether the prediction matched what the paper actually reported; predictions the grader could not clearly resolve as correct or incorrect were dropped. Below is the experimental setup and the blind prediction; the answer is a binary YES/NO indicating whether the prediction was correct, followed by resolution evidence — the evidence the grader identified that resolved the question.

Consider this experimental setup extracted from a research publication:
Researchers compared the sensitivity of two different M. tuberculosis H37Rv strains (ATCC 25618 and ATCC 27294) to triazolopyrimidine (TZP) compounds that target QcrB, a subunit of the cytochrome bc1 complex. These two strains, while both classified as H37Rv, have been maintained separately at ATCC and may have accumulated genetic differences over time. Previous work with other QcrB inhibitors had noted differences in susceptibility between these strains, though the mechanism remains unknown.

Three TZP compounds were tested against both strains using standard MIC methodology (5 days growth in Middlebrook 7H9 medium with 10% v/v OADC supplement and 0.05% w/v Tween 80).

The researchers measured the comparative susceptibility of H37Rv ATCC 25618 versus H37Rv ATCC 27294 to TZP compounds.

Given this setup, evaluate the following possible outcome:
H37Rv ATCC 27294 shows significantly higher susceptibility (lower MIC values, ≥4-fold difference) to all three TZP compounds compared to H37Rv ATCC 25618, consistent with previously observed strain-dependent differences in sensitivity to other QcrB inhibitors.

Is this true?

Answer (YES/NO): NO